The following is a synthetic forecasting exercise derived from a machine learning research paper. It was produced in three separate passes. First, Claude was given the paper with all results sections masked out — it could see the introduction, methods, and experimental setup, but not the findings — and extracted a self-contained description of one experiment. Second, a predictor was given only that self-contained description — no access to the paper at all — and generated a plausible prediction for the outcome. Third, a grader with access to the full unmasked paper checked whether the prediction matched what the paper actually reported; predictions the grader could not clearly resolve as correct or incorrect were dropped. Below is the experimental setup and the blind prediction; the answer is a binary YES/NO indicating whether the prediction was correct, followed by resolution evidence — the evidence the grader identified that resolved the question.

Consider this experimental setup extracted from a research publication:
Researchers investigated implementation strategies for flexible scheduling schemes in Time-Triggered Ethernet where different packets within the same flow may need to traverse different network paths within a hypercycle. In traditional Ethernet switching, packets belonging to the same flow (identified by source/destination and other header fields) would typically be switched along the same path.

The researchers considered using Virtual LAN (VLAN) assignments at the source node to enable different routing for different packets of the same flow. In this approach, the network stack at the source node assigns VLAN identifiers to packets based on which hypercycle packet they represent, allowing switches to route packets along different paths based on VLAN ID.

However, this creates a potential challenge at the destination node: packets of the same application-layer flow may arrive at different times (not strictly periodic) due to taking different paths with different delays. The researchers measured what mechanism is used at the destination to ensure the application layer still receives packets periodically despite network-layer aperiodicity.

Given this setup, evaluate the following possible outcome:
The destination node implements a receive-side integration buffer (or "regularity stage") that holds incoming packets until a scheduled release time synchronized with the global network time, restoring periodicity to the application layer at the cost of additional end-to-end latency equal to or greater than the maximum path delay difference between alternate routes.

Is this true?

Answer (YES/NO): YES